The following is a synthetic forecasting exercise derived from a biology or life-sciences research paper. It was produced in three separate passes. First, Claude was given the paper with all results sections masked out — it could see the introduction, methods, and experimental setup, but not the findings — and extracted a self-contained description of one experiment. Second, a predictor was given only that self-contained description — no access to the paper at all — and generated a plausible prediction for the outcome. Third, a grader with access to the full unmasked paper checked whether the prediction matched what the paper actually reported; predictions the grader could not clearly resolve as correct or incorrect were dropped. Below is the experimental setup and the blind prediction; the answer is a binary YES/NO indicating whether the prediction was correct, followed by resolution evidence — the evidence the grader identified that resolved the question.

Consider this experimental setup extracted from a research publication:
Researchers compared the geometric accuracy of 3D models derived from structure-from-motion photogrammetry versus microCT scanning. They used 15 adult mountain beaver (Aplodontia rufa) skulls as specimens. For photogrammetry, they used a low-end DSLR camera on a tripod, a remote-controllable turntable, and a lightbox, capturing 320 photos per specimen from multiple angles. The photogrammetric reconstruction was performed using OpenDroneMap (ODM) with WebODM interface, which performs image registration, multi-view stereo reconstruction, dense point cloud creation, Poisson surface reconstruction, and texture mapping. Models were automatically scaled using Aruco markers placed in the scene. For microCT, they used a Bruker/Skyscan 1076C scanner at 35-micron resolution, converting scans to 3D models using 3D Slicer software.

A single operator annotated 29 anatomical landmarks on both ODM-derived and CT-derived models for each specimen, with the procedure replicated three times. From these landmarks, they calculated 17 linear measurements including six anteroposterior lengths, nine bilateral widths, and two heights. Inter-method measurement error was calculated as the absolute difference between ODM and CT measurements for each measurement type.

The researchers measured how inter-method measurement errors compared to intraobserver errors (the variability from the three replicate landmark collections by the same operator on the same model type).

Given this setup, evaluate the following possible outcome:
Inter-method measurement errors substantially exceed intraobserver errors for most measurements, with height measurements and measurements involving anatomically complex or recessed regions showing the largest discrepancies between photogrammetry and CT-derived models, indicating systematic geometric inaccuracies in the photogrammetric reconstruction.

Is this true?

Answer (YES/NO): NO